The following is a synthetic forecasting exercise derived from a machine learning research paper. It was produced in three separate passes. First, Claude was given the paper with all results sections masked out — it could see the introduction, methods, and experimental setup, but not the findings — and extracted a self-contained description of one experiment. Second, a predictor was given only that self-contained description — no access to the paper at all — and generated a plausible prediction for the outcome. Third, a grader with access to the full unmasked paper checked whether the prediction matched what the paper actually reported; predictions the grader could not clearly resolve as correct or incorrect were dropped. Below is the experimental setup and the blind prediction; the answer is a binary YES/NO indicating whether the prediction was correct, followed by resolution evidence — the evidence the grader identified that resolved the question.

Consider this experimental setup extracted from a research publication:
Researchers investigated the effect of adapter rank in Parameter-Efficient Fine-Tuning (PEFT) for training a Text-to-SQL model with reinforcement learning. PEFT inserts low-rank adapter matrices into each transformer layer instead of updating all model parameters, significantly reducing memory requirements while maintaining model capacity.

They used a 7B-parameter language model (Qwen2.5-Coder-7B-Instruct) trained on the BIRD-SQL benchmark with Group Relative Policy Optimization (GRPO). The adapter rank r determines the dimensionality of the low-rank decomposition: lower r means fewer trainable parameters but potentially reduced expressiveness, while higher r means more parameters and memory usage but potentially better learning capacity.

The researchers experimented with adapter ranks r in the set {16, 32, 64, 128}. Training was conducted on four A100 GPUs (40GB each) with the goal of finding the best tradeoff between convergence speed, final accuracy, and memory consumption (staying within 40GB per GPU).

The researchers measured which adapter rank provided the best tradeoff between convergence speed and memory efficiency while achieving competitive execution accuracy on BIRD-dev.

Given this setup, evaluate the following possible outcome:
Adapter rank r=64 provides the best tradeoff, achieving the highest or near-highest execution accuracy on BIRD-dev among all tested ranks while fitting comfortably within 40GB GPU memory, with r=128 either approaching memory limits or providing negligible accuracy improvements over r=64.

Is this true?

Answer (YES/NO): YES